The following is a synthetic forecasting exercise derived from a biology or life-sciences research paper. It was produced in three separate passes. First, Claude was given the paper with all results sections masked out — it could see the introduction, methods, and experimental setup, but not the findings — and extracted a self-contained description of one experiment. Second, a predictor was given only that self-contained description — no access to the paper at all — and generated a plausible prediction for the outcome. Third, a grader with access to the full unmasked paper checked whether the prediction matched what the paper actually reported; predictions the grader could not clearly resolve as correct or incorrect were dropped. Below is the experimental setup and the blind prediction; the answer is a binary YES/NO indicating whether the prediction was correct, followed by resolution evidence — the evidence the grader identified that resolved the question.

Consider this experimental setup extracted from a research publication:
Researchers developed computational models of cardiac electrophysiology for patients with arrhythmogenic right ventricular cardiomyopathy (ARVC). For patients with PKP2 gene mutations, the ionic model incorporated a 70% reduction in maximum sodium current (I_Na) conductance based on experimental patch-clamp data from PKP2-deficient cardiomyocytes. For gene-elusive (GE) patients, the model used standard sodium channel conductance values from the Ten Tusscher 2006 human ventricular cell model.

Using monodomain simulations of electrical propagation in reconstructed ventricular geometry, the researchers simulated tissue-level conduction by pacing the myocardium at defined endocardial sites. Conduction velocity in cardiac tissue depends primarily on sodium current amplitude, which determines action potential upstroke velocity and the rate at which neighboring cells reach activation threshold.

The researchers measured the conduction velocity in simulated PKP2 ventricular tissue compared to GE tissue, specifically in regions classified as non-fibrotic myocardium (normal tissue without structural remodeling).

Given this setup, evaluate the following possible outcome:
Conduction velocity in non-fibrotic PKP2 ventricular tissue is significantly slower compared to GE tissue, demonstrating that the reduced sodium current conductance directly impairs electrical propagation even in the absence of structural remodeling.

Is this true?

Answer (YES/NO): YES